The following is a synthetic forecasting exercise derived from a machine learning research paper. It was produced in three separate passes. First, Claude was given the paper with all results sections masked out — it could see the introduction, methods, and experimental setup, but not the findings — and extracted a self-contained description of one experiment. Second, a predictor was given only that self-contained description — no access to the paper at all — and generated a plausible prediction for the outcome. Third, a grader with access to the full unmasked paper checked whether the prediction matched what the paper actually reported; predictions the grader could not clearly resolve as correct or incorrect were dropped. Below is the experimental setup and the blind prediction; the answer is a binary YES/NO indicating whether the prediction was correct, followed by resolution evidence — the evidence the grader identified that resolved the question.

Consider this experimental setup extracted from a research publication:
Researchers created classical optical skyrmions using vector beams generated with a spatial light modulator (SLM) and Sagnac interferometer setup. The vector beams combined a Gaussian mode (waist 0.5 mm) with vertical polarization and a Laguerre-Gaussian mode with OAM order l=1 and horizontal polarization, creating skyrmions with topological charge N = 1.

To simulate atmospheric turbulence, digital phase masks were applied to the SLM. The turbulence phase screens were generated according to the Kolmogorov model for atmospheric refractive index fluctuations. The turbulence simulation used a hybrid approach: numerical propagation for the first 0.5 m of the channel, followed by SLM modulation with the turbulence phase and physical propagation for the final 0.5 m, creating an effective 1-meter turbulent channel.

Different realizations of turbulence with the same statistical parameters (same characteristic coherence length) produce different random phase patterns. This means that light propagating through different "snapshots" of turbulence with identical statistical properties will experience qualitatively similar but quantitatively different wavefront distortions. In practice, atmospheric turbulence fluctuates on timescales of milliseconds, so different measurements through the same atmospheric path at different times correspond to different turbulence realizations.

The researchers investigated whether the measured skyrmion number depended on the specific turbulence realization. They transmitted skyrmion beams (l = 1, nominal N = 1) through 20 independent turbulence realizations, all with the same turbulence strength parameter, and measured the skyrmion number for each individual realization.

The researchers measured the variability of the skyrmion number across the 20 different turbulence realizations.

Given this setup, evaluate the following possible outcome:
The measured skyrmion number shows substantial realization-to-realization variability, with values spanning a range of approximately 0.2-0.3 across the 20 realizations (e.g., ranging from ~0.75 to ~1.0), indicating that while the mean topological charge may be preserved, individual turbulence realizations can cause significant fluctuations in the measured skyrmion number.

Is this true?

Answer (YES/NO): NO